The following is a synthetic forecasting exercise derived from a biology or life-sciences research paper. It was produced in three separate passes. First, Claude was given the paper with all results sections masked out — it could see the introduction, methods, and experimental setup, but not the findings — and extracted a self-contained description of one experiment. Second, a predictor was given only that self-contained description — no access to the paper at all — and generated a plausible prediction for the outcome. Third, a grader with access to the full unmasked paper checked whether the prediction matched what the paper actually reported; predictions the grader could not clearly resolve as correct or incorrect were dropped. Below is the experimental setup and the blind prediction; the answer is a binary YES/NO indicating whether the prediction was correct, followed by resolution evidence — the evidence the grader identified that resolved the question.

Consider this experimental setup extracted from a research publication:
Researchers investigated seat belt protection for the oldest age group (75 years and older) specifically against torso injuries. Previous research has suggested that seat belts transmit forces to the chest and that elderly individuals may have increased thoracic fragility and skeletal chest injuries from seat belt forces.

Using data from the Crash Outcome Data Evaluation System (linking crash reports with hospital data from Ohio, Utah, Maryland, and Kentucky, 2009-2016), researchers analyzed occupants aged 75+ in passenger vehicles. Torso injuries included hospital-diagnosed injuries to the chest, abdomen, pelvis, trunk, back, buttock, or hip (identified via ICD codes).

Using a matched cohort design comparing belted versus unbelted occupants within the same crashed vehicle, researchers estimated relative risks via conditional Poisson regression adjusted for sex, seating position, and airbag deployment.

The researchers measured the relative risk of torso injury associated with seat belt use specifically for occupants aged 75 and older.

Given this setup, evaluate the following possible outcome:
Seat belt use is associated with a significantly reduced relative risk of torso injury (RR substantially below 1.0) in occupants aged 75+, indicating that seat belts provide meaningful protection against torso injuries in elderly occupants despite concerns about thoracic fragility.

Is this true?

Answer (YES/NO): NO